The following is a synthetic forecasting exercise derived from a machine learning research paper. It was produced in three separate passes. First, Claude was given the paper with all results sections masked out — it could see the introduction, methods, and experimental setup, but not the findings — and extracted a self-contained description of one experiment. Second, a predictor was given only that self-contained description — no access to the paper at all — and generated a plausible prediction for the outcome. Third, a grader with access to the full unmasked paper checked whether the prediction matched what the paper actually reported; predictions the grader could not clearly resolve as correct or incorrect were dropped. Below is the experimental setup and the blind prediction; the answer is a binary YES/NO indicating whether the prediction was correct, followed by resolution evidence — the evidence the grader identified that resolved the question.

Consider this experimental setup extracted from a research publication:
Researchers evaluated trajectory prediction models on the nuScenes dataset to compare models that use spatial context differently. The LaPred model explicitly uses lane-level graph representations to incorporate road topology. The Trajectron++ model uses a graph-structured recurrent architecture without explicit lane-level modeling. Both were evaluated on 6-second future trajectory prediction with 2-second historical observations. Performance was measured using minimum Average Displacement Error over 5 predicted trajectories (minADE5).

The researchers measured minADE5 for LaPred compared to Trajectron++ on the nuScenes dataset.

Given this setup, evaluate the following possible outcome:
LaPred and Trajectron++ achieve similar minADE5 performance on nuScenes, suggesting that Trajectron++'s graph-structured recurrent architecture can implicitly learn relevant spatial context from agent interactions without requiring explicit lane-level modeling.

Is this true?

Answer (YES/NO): NO